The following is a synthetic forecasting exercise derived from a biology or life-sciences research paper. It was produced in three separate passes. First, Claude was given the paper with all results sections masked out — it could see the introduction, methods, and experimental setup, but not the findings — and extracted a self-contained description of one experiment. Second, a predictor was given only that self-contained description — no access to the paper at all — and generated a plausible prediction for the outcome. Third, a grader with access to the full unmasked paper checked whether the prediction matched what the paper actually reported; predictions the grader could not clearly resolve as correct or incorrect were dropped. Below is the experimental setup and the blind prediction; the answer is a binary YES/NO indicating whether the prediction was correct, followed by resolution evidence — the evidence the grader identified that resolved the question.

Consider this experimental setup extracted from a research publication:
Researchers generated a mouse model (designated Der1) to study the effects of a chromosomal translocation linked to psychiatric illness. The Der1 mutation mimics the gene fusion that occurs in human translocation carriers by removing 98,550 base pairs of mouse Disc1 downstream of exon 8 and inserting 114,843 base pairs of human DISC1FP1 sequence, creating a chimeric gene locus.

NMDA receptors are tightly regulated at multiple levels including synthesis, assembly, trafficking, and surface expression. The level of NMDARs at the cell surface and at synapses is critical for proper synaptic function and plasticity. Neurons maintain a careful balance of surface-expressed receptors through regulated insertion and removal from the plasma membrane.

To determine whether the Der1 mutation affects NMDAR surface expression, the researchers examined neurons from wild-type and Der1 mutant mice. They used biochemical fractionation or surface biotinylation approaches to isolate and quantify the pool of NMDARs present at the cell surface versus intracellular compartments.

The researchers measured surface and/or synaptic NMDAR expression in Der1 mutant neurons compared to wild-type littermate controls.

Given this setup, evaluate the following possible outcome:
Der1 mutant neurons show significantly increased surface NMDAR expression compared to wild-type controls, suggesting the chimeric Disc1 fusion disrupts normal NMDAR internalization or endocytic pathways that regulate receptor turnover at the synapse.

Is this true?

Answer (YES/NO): NO